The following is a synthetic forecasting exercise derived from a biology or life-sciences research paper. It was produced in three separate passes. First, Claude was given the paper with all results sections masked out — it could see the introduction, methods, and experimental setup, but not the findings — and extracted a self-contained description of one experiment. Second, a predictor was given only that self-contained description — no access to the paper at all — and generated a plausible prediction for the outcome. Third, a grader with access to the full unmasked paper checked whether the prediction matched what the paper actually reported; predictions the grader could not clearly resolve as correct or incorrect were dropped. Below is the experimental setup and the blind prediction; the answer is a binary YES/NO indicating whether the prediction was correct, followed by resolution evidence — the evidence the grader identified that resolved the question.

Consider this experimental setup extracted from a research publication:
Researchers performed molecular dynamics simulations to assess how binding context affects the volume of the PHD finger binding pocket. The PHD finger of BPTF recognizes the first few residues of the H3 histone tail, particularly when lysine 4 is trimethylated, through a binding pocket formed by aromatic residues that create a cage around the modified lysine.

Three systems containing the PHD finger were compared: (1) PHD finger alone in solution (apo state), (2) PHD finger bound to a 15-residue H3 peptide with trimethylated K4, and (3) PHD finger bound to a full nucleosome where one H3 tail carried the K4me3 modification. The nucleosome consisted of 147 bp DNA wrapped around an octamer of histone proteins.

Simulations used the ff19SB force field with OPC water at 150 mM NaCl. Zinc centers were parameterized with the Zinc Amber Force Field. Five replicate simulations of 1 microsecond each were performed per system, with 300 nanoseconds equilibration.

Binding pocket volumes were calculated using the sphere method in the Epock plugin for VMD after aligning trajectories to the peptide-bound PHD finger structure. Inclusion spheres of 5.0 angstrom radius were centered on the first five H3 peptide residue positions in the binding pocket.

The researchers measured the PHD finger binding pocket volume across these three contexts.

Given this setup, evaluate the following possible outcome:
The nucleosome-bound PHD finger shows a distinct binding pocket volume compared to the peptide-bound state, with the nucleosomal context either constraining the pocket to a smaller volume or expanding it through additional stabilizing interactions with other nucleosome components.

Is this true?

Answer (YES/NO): YES